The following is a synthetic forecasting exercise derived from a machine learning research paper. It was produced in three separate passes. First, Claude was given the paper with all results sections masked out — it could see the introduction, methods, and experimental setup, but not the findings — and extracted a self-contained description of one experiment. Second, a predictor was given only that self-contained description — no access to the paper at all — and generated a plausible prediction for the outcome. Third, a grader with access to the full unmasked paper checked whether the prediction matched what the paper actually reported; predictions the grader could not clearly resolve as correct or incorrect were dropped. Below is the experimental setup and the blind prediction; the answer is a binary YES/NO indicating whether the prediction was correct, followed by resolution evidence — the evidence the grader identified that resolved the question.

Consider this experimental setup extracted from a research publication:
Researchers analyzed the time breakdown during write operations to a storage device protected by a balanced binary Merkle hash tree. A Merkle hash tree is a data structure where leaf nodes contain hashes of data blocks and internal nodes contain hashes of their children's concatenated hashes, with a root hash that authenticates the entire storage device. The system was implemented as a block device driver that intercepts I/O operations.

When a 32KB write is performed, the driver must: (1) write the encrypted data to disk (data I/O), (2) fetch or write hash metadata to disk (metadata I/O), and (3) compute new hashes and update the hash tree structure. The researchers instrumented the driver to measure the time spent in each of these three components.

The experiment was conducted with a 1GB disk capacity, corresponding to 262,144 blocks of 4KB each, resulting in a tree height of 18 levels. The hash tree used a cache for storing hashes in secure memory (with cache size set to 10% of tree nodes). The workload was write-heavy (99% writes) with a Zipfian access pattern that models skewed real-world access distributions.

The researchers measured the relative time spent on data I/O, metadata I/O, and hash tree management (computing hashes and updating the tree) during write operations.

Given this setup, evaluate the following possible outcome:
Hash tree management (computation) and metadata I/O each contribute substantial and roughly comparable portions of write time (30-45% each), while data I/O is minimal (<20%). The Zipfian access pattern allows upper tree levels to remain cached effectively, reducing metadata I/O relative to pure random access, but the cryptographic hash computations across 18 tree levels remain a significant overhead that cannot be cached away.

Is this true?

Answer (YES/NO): NO